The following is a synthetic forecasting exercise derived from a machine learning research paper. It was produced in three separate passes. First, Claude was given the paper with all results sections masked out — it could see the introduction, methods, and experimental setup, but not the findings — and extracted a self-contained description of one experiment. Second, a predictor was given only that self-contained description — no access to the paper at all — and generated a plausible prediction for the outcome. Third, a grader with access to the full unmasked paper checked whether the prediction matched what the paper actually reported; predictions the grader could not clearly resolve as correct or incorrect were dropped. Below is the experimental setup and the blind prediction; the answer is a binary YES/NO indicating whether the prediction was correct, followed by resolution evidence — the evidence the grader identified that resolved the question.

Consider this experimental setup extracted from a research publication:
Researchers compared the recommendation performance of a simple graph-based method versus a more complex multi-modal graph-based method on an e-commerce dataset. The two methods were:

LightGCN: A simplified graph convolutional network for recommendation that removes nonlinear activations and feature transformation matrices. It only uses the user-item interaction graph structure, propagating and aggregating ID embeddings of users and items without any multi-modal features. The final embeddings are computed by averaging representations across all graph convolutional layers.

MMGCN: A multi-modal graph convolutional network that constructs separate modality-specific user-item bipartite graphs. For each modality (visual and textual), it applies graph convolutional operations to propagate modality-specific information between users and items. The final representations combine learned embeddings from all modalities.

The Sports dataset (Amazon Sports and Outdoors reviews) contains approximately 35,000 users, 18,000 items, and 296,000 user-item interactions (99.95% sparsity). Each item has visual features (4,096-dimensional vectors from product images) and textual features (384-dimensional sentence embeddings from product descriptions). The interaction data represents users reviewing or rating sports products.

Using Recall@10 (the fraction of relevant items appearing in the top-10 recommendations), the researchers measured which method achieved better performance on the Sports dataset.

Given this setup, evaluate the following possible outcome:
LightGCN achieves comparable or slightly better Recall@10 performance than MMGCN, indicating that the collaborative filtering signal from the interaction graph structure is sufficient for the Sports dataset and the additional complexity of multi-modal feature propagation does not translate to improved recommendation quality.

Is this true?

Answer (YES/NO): NO